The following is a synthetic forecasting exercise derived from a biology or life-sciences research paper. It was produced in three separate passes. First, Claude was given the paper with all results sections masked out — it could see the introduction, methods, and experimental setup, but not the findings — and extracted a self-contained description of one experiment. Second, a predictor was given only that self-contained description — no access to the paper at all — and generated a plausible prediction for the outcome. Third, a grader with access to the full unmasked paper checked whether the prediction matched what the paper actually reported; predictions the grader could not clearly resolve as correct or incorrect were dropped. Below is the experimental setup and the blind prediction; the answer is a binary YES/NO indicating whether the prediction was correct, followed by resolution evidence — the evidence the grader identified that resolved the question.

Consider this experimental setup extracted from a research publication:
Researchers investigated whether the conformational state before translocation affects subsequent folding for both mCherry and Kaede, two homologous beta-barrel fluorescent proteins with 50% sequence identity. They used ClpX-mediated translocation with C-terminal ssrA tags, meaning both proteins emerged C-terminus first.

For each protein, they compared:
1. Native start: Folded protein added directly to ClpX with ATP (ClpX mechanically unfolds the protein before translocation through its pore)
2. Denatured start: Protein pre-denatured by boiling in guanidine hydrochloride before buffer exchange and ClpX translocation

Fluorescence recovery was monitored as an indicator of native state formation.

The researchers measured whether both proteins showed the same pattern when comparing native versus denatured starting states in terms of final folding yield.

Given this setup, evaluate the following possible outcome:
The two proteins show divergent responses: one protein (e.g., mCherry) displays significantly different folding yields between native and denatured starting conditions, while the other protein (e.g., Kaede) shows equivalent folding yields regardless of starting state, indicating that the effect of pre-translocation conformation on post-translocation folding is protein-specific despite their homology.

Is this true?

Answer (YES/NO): NO